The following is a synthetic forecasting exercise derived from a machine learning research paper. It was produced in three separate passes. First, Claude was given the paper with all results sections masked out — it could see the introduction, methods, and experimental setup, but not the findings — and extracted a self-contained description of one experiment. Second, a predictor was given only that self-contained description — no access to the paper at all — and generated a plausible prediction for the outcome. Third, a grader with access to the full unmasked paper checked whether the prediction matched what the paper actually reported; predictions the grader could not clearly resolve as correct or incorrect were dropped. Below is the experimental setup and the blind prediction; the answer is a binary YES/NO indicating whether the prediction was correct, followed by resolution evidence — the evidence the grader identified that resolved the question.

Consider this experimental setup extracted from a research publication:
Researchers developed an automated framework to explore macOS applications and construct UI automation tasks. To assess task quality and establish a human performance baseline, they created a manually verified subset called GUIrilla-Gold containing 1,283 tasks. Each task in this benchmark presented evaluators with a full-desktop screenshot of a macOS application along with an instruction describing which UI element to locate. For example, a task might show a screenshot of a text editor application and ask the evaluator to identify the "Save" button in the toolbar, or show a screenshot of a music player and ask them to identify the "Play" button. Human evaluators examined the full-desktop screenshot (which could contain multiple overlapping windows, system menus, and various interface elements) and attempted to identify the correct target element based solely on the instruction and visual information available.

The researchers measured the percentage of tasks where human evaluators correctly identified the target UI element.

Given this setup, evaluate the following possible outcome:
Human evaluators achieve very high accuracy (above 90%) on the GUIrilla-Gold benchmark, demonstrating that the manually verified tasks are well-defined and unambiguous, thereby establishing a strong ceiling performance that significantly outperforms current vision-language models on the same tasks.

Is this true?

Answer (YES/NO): YES